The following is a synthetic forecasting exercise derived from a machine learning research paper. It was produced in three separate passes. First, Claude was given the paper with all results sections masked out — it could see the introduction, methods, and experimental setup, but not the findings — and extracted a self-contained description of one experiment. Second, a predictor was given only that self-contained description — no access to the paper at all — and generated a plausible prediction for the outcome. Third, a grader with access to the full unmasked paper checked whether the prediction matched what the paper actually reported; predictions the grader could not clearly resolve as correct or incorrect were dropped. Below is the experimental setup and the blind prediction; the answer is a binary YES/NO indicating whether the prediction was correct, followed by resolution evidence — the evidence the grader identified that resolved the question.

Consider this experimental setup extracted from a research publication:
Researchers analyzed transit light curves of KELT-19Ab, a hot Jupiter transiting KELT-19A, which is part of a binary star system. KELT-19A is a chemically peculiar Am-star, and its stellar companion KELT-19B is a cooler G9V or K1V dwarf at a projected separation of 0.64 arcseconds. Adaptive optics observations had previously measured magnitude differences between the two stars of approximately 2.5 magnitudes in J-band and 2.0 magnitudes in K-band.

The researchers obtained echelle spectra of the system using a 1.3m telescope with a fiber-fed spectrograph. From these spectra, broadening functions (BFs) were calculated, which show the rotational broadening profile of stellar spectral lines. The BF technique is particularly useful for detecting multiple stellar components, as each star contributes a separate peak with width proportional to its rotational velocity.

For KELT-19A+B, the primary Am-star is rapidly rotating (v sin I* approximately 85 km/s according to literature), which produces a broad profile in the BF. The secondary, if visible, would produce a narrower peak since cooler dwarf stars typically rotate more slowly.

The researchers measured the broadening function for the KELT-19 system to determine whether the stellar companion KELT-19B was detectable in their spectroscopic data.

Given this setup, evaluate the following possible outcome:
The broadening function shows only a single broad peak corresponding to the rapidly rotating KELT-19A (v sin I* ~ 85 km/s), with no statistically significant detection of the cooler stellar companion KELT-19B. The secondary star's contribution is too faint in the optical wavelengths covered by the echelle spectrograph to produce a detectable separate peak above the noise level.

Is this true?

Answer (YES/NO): NO